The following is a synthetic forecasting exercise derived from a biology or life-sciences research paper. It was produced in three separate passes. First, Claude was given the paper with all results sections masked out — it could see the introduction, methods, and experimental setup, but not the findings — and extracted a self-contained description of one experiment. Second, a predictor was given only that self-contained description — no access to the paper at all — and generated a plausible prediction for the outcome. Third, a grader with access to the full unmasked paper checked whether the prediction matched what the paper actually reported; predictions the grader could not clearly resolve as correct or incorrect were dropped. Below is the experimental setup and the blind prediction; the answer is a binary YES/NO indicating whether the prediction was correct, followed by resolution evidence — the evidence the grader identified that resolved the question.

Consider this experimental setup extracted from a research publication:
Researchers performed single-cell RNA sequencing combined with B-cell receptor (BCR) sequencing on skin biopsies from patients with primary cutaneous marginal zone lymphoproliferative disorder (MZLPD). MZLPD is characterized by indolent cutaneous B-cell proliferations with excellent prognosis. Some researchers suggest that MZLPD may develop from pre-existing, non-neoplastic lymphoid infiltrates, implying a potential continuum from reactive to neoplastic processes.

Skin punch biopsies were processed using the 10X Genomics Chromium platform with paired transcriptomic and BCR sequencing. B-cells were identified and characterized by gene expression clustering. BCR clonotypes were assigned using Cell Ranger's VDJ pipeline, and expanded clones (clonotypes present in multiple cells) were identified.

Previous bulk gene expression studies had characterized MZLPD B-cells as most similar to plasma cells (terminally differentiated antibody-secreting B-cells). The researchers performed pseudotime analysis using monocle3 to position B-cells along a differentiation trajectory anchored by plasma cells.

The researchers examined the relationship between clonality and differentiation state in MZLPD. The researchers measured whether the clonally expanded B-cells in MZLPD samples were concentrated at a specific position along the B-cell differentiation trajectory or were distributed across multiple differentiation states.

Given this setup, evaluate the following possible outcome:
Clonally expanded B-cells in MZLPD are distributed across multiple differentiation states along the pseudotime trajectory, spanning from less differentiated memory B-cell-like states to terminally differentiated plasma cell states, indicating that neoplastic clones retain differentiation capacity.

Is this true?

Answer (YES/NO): YES